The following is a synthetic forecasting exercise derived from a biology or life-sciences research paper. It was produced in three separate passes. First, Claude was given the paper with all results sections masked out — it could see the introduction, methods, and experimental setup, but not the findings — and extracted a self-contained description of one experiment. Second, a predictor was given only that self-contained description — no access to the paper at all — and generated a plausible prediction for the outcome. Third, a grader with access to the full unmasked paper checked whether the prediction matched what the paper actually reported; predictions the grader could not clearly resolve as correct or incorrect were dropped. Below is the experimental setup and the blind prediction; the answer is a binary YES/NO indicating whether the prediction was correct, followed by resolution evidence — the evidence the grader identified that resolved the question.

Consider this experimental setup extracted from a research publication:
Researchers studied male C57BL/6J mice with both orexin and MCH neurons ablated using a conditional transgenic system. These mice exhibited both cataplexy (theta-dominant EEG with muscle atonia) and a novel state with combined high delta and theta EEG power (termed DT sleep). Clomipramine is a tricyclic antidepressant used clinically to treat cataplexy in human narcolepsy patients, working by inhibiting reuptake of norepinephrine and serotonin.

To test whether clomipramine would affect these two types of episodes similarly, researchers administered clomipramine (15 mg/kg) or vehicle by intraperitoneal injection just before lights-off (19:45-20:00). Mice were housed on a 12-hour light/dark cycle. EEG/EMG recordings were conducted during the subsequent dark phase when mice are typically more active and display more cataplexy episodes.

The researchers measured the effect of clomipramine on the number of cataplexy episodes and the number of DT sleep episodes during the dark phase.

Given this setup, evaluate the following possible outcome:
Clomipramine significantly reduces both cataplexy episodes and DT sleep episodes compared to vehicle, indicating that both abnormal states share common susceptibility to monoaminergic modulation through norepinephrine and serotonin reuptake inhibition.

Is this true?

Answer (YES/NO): NO